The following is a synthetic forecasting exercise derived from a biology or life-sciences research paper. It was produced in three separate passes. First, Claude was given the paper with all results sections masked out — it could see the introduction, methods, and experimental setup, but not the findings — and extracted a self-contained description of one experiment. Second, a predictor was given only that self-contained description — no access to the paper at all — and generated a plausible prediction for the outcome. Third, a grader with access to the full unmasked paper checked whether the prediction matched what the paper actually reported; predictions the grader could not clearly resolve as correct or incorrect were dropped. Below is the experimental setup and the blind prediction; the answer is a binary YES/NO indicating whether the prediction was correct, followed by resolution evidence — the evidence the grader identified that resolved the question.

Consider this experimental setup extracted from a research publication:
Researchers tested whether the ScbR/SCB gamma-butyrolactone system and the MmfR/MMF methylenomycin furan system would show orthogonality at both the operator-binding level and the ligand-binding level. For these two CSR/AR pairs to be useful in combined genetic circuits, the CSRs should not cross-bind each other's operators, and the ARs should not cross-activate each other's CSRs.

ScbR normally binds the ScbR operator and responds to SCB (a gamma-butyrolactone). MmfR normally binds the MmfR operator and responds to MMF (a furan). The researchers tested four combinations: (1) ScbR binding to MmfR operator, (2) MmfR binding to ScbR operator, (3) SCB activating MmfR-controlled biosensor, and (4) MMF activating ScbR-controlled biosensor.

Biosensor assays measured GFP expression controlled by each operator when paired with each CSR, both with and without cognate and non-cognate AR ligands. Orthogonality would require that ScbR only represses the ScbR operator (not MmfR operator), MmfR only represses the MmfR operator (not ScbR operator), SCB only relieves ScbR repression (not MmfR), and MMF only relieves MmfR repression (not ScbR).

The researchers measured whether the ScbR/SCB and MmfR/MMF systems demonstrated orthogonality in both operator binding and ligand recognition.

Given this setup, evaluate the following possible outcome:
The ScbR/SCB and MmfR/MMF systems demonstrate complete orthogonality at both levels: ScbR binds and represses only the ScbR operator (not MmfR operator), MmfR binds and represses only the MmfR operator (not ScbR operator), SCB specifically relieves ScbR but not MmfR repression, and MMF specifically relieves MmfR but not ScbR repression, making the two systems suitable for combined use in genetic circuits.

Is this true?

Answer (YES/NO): NO